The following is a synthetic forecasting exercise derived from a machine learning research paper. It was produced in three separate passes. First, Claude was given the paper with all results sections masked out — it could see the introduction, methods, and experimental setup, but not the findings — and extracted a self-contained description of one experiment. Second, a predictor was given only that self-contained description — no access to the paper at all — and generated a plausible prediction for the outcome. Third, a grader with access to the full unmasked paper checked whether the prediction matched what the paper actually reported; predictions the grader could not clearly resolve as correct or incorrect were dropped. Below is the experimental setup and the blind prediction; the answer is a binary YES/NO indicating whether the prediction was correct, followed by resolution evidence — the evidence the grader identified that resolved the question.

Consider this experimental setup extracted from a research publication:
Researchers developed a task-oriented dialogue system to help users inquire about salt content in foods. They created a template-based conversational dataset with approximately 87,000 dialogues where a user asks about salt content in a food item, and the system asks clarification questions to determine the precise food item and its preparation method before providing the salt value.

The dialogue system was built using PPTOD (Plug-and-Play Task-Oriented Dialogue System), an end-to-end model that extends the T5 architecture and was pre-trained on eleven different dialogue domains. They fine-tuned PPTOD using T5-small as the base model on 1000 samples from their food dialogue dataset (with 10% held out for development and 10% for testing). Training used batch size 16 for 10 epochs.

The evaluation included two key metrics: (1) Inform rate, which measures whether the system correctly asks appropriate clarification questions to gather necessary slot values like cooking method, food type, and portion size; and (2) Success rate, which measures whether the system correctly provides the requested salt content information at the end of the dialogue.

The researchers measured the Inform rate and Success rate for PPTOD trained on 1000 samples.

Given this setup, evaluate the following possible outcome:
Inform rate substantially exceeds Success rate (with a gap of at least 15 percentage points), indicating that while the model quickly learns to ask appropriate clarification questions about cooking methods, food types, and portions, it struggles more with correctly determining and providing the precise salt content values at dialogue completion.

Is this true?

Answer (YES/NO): YES